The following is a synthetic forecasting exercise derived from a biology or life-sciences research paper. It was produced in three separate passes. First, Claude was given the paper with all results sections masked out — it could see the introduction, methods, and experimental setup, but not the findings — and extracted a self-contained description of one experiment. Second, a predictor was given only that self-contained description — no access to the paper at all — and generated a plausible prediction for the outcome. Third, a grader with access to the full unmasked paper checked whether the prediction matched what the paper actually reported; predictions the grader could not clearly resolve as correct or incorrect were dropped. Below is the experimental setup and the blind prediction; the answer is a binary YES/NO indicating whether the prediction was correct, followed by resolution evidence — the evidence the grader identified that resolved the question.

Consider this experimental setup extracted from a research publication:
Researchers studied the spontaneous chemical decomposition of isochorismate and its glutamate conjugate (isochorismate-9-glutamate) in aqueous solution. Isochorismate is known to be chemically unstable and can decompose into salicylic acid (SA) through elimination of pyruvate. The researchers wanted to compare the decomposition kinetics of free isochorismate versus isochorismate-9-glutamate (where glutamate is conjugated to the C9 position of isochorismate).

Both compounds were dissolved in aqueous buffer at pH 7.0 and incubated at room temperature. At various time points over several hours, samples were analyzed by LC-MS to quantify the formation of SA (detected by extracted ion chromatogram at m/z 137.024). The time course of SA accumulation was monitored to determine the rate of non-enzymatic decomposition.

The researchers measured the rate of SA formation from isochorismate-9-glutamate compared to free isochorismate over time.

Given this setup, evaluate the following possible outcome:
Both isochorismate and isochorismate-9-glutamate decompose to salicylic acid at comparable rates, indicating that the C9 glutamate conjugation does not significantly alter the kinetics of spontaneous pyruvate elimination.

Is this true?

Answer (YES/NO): NO